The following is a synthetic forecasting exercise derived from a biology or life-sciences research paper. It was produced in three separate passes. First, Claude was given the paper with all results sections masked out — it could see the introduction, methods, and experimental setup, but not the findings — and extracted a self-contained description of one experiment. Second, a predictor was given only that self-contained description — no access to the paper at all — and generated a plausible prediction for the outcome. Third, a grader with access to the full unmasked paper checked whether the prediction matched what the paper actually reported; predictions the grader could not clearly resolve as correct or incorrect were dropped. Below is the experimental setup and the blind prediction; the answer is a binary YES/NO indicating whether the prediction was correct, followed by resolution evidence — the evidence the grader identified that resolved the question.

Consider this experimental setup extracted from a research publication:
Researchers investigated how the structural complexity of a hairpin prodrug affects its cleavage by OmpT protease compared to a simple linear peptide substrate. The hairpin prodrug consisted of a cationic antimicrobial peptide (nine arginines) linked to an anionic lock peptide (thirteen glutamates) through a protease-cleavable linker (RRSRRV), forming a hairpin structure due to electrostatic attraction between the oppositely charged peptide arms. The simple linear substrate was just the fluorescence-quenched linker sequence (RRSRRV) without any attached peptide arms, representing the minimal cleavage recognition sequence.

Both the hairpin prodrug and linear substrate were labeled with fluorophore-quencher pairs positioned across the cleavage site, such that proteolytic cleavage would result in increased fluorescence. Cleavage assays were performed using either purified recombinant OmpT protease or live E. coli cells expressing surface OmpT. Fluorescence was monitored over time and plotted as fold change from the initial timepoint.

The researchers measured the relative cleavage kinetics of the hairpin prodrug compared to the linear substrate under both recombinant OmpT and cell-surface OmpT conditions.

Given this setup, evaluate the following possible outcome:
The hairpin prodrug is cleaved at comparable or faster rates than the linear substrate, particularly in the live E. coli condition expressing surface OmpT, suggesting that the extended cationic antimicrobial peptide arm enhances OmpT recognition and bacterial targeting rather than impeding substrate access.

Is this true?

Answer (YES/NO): NO